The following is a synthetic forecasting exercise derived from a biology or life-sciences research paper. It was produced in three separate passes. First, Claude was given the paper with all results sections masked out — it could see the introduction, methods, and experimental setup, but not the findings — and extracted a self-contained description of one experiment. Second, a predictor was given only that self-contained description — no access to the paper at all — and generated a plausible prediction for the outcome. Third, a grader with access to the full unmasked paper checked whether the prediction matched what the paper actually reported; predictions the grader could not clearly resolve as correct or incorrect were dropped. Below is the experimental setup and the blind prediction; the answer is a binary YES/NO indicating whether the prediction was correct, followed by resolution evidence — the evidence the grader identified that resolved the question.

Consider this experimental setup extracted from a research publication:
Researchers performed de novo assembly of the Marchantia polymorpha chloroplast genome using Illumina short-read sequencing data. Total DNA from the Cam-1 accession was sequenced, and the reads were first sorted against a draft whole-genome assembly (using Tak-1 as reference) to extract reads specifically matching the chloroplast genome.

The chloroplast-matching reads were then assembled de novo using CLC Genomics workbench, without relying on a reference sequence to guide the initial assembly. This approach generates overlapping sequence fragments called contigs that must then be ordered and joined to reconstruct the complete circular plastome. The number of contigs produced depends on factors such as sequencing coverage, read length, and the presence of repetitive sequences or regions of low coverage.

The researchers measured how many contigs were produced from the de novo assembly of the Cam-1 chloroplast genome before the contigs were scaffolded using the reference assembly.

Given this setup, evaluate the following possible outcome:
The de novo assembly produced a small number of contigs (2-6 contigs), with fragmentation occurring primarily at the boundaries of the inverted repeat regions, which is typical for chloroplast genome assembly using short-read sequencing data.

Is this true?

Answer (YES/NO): NO